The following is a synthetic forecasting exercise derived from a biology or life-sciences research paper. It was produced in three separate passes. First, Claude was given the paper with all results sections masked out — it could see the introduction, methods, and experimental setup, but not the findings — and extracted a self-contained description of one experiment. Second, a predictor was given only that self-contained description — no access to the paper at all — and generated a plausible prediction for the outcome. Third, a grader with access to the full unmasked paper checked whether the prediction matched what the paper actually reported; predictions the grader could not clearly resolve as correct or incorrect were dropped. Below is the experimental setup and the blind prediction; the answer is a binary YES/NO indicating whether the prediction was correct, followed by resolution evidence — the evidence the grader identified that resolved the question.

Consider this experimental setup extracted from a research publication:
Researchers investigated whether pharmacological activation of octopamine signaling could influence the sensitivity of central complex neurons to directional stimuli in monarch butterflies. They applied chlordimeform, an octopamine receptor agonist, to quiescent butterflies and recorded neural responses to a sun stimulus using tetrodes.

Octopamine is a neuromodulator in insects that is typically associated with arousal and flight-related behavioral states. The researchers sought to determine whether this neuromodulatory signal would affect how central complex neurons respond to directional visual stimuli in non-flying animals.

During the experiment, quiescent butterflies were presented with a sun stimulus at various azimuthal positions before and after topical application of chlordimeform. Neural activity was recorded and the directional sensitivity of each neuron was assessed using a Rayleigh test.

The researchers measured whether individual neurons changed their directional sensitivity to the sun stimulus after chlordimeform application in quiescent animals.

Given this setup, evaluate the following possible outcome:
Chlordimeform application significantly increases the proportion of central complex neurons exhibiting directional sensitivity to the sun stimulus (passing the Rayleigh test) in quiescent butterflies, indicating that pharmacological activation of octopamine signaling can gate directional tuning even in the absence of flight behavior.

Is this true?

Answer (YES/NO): NO